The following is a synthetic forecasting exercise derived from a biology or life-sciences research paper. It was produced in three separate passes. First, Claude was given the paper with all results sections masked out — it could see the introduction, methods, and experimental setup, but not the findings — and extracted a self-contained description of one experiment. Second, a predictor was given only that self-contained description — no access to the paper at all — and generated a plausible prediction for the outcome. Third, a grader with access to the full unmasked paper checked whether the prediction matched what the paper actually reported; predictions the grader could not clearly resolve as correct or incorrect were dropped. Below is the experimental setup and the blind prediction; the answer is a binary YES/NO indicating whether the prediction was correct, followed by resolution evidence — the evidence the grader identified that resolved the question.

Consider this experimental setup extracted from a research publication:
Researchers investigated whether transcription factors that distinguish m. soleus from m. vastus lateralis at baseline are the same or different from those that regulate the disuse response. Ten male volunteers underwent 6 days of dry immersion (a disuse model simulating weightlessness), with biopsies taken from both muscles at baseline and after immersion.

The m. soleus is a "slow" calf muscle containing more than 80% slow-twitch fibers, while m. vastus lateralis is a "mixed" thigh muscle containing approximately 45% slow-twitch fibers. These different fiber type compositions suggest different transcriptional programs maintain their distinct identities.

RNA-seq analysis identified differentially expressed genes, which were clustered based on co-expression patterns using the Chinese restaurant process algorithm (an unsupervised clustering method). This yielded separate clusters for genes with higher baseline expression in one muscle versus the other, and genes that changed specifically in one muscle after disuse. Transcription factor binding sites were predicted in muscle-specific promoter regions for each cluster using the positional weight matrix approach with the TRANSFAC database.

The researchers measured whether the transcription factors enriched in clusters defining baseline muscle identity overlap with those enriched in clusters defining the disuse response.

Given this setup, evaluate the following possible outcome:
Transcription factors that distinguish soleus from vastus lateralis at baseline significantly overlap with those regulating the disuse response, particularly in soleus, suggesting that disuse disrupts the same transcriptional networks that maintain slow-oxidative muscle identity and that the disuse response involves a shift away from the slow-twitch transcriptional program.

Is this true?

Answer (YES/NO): NO